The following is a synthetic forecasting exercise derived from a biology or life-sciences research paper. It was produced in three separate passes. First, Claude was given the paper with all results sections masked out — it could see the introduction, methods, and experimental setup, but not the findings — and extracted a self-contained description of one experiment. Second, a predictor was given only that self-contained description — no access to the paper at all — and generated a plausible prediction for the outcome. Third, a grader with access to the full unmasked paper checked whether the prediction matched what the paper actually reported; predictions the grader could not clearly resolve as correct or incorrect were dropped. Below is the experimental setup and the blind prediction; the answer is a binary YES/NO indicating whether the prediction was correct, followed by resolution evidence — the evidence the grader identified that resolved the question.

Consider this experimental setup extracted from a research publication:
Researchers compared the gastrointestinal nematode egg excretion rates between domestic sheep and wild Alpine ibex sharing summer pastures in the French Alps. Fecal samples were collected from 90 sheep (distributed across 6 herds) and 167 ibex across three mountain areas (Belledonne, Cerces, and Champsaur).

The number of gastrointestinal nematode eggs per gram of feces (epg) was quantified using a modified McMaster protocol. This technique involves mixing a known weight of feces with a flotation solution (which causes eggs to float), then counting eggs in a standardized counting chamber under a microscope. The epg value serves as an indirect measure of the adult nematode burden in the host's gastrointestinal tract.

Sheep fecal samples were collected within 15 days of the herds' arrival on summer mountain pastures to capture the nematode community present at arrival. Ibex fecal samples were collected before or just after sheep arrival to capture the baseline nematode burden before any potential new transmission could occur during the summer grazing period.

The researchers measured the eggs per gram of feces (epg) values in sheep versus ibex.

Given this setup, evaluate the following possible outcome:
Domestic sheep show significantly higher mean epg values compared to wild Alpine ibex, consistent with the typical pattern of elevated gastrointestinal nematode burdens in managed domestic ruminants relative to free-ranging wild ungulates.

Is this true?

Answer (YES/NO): NO